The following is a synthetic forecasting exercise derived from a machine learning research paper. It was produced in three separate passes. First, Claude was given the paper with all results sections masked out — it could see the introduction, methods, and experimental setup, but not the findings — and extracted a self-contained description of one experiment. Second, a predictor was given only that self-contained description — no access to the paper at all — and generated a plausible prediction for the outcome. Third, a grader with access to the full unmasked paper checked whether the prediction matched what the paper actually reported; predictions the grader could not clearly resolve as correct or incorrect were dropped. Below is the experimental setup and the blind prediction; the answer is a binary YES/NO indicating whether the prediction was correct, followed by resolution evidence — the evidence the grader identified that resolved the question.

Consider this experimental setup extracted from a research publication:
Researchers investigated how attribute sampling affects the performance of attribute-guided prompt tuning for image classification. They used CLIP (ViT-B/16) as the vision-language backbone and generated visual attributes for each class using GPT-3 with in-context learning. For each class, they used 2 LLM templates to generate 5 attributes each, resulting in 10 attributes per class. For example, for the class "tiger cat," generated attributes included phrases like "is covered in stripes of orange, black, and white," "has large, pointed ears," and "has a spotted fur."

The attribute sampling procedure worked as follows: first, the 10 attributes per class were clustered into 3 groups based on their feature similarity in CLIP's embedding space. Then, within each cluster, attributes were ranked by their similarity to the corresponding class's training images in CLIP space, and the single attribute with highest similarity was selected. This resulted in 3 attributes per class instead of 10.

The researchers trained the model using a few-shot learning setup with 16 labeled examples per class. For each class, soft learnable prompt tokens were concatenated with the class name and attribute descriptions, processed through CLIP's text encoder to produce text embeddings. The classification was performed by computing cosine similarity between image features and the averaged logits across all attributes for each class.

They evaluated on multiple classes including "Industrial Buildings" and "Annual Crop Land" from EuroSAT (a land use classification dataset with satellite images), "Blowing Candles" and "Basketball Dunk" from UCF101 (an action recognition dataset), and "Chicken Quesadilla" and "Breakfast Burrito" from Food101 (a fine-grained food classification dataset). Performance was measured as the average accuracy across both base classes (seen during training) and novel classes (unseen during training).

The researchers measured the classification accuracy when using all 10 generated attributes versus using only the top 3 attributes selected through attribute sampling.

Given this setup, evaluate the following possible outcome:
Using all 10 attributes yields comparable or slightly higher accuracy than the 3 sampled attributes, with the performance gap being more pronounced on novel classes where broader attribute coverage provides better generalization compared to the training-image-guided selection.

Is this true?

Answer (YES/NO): NO